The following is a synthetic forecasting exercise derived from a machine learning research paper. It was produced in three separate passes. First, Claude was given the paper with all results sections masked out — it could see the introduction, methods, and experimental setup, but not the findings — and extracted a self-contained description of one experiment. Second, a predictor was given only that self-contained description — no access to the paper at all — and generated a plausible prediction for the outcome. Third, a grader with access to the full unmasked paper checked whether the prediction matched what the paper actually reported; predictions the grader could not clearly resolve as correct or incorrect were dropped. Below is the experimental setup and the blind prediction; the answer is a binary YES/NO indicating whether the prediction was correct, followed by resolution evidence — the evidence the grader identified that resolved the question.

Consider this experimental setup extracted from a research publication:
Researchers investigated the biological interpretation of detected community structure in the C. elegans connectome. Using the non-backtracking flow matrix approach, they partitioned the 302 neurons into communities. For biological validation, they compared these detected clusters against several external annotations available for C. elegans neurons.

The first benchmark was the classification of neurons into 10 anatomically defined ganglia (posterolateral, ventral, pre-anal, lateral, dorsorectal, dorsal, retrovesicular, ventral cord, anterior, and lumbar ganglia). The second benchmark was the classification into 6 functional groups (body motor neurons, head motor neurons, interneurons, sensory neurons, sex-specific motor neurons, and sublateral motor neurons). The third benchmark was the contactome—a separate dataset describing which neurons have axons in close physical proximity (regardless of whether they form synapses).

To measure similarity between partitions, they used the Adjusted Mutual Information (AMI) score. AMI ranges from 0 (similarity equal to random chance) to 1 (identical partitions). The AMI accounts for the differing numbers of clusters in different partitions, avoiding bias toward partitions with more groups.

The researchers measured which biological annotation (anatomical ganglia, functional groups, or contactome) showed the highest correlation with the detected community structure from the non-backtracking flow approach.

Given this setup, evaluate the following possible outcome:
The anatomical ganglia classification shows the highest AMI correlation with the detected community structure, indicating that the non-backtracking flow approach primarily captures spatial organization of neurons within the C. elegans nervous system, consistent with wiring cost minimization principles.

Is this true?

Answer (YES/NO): NO